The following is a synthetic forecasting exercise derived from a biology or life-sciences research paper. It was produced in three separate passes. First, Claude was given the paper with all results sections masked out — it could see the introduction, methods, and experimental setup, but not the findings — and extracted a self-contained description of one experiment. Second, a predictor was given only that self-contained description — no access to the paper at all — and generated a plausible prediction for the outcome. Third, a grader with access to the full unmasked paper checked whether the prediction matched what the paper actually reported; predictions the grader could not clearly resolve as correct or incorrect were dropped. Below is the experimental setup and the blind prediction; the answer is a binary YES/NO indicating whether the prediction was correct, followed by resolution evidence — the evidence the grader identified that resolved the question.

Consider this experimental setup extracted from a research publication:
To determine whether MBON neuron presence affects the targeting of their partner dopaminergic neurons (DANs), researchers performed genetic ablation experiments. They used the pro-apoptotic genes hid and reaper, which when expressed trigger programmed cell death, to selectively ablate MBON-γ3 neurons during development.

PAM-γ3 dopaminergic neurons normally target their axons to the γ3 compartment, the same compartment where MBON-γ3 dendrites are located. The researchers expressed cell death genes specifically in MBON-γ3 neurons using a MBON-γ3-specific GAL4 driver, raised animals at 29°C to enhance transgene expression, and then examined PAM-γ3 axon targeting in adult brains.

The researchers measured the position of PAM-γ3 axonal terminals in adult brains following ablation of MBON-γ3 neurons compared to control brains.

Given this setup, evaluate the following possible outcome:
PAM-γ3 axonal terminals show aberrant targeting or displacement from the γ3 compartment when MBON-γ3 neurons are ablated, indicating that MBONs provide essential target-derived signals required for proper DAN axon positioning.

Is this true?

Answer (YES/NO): NO